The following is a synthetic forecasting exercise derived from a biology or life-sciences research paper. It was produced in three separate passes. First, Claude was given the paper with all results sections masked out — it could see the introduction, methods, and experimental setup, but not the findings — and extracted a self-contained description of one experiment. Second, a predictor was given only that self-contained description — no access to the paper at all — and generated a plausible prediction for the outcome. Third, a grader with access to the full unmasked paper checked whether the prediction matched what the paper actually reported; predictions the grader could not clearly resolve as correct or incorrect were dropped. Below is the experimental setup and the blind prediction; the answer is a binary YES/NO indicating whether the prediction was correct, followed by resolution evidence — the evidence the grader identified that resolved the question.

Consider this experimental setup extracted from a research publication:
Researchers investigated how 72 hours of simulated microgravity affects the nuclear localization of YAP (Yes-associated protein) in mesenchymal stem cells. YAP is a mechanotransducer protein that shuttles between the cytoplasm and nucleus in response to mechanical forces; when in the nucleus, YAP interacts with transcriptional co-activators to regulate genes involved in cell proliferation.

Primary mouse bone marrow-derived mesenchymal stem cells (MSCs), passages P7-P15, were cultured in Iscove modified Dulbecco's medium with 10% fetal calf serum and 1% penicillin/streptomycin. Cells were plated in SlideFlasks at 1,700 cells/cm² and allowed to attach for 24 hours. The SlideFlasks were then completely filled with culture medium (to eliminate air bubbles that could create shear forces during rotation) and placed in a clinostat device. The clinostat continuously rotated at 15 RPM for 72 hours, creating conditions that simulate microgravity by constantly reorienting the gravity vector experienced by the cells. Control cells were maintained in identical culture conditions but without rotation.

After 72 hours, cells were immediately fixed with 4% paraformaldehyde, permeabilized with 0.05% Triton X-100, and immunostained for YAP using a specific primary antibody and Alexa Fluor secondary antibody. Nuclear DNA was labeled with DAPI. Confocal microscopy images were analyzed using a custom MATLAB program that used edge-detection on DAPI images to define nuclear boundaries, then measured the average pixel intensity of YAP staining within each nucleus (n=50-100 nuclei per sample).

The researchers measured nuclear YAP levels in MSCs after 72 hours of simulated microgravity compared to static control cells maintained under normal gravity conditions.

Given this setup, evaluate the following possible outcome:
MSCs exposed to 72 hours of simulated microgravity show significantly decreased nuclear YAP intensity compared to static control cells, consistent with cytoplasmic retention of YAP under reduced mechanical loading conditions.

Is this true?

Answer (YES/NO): YES